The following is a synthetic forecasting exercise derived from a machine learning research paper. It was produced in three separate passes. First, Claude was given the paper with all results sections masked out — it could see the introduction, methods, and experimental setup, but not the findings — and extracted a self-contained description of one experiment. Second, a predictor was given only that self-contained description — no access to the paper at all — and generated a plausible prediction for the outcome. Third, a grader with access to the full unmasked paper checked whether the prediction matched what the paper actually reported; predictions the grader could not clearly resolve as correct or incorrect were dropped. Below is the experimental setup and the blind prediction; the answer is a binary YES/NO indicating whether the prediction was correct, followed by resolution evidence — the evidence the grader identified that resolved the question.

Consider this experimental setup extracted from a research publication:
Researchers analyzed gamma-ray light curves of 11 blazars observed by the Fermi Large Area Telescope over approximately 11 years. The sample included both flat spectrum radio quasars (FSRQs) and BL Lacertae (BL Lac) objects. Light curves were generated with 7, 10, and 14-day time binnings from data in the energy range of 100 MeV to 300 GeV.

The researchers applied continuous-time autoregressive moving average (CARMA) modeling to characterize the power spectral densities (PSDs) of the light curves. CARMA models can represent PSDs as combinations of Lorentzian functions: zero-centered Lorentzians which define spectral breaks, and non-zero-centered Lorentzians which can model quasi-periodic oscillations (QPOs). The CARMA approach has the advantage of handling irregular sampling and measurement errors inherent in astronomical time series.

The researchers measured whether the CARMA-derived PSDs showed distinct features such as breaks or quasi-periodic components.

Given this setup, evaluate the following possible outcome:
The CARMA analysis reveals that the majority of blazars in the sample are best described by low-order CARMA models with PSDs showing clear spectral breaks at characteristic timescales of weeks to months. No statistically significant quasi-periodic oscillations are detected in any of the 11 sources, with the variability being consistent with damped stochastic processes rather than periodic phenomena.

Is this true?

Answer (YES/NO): NO